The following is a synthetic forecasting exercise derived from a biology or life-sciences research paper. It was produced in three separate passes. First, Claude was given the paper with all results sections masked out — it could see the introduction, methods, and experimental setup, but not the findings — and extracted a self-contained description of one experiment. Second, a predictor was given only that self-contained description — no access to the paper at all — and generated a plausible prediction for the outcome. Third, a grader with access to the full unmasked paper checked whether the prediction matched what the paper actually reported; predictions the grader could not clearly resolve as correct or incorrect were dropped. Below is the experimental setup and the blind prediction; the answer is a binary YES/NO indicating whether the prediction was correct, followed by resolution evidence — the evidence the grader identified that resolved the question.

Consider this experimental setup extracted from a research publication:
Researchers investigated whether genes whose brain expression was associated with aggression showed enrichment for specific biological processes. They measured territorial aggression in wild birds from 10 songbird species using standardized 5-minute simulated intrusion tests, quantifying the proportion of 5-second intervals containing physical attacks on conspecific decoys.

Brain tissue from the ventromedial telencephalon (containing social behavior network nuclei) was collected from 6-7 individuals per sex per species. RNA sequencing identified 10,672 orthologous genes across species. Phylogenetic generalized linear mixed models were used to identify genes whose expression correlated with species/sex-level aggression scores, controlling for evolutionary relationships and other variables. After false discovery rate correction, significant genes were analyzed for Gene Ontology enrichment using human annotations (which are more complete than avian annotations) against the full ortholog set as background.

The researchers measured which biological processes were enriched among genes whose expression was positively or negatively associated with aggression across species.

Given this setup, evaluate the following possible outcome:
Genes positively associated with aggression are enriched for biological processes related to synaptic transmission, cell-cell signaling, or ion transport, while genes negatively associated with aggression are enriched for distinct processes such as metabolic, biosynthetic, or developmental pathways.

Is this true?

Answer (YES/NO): NO